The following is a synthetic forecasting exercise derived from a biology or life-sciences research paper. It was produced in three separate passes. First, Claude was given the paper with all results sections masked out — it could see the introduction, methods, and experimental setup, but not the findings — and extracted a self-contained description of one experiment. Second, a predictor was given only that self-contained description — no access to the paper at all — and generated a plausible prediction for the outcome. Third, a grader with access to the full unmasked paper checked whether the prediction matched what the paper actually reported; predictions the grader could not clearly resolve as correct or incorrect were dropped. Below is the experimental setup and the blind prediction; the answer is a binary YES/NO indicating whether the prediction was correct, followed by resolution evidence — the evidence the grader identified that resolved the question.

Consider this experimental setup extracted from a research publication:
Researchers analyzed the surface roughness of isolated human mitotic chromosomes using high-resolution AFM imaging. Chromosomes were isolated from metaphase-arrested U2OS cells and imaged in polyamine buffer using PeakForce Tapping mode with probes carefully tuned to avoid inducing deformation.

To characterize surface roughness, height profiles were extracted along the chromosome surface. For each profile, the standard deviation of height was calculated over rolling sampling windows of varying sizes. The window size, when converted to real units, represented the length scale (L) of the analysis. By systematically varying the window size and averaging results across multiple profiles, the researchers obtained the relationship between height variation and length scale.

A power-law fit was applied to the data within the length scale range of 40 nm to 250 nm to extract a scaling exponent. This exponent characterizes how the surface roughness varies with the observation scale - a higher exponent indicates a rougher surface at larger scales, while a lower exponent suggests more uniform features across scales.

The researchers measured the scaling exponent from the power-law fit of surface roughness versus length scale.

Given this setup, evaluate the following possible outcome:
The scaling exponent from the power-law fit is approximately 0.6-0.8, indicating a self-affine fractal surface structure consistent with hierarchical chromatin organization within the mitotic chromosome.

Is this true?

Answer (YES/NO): YES